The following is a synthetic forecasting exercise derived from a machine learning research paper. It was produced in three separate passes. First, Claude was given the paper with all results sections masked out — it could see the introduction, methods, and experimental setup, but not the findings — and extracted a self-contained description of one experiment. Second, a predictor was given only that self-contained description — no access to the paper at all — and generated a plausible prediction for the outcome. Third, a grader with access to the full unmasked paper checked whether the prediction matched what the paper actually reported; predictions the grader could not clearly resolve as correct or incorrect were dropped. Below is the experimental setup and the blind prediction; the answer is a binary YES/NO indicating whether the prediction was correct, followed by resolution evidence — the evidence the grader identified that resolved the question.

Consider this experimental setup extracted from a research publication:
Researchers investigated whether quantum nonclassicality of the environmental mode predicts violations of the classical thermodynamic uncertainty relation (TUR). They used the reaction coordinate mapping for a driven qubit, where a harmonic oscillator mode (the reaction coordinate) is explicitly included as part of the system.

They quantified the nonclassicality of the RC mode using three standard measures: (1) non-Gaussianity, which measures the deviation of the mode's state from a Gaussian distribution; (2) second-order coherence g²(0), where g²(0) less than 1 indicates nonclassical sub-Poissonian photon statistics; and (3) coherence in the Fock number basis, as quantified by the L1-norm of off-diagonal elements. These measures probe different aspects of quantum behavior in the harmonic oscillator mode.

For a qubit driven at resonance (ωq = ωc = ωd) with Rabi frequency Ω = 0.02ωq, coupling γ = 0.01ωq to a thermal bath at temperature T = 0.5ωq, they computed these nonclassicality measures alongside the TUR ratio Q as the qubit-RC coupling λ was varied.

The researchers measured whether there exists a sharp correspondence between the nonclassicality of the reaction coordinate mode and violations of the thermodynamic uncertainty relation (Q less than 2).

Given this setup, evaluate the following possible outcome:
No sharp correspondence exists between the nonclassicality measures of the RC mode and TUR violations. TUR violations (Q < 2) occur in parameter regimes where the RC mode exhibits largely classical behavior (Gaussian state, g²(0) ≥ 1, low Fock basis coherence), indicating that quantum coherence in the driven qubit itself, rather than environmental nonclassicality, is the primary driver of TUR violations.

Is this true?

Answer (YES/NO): NO